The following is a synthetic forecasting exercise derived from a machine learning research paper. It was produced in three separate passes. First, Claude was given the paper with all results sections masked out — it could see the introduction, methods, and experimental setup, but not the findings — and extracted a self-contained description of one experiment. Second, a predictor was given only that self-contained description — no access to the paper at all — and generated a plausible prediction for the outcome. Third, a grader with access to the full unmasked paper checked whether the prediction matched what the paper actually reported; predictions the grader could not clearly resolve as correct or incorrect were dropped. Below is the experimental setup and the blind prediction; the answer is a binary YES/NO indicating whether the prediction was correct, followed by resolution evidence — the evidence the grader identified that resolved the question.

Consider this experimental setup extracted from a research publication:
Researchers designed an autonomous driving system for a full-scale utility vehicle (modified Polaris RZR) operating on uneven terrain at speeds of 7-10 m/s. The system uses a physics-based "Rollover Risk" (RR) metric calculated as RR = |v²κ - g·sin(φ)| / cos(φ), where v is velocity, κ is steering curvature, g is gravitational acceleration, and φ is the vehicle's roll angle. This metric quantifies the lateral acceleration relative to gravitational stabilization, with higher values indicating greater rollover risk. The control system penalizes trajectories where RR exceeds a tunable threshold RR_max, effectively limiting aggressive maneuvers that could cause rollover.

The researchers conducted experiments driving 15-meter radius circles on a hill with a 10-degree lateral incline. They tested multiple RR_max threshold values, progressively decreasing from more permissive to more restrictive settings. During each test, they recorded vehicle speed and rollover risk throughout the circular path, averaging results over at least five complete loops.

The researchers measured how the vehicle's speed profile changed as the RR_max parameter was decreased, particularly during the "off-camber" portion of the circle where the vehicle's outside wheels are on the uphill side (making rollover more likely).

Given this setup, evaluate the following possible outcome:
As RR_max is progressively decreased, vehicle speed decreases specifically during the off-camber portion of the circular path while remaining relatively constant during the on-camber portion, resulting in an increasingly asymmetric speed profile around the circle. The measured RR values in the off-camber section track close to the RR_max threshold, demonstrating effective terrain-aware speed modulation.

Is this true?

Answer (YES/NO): NO